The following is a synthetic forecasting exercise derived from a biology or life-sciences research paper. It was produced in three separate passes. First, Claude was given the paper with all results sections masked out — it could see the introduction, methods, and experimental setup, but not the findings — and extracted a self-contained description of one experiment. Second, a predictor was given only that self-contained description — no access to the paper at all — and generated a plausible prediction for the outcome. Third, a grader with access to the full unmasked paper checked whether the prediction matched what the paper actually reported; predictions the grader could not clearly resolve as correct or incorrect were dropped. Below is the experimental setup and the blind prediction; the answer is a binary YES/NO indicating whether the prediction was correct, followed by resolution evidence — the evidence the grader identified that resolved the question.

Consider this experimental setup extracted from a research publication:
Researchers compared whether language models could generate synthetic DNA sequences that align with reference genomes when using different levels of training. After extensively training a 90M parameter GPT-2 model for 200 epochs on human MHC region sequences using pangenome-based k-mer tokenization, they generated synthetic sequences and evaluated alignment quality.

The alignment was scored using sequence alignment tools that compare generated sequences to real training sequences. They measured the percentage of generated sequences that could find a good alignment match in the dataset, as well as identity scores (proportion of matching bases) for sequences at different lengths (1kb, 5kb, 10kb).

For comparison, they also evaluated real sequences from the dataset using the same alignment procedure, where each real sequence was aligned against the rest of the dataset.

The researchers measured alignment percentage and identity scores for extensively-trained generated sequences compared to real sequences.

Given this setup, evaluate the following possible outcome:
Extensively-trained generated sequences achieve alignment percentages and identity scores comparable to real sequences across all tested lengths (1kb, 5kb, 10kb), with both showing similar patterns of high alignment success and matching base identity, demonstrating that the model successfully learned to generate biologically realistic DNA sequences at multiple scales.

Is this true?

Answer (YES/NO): NO